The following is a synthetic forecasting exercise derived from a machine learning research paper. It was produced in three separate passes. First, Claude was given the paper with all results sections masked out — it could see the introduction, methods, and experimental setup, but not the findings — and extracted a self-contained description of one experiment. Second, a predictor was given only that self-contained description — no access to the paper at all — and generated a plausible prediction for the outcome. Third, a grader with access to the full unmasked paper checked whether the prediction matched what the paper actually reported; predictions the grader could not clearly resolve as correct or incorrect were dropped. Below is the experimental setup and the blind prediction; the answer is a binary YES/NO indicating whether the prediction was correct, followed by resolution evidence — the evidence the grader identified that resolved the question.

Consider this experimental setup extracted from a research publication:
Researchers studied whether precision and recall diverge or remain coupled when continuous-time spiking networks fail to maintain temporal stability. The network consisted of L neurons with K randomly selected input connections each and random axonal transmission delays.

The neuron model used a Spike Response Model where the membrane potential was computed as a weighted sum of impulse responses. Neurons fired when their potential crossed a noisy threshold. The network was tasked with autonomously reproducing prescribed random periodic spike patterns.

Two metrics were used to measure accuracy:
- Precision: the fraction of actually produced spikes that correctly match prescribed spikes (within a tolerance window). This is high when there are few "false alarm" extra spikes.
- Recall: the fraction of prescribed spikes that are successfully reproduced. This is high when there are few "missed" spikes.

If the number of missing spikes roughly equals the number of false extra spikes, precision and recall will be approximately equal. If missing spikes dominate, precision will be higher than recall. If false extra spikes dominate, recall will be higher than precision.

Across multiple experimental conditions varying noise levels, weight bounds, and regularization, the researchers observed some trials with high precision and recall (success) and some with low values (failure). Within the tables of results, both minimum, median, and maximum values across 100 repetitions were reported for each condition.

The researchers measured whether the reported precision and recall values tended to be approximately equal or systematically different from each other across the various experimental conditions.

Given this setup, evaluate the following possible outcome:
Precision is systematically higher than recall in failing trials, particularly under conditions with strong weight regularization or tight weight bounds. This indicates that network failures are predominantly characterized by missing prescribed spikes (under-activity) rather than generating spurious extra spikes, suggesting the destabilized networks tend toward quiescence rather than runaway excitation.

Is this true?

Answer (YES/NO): NO